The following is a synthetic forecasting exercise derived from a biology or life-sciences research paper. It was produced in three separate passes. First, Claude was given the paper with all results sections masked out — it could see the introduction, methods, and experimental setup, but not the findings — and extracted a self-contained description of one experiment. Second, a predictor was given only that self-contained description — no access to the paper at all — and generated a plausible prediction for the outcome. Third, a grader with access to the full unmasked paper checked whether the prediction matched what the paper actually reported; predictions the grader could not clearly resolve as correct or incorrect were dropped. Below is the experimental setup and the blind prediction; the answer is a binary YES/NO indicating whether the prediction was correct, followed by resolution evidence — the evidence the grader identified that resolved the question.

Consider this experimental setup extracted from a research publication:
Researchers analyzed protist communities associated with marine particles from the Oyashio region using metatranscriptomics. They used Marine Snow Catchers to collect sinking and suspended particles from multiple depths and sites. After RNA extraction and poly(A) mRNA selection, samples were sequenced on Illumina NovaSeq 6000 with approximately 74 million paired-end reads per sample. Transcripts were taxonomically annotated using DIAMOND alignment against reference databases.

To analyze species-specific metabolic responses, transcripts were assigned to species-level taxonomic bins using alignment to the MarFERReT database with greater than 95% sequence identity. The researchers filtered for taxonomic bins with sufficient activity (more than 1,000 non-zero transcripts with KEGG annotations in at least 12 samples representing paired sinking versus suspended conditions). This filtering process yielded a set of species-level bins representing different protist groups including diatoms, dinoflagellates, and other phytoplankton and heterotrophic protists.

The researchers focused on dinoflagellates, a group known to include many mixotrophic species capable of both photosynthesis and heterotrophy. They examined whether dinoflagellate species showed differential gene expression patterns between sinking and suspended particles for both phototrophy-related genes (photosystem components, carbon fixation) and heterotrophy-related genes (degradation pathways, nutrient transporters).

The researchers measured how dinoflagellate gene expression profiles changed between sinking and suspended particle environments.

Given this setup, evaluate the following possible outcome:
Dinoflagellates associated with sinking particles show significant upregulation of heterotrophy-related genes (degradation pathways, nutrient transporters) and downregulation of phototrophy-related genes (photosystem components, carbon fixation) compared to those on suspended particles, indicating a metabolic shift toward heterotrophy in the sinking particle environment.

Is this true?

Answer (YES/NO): NO